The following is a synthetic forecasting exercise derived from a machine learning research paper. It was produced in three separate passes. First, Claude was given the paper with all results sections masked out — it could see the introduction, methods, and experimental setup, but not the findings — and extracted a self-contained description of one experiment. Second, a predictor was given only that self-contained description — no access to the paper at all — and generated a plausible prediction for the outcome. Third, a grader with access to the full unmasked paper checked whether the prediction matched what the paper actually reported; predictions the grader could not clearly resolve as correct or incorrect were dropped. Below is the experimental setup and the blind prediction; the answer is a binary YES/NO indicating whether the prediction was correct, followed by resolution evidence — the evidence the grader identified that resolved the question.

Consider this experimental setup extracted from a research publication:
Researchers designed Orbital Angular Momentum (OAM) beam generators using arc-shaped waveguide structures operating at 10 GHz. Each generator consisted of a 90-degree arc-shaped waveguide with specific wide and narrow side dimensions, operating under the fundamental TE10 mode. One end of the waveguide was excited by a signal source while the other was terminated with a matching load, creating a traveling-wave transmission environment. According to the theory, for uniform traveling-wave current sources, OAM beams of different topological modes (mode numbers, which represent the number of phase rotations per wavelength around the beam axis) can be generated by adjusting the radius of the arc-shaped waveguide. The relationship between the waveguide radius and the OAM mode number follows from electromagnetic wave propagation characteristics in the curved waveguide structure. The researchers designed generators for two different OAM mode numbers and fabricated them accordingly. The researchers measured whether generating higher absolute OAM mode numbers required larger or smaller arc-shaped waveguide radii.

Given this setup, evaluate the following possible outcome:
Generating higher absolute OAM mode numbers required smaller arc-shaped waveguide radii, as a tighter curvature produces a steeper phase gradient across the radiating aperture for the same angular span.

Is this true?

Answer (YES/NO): NO